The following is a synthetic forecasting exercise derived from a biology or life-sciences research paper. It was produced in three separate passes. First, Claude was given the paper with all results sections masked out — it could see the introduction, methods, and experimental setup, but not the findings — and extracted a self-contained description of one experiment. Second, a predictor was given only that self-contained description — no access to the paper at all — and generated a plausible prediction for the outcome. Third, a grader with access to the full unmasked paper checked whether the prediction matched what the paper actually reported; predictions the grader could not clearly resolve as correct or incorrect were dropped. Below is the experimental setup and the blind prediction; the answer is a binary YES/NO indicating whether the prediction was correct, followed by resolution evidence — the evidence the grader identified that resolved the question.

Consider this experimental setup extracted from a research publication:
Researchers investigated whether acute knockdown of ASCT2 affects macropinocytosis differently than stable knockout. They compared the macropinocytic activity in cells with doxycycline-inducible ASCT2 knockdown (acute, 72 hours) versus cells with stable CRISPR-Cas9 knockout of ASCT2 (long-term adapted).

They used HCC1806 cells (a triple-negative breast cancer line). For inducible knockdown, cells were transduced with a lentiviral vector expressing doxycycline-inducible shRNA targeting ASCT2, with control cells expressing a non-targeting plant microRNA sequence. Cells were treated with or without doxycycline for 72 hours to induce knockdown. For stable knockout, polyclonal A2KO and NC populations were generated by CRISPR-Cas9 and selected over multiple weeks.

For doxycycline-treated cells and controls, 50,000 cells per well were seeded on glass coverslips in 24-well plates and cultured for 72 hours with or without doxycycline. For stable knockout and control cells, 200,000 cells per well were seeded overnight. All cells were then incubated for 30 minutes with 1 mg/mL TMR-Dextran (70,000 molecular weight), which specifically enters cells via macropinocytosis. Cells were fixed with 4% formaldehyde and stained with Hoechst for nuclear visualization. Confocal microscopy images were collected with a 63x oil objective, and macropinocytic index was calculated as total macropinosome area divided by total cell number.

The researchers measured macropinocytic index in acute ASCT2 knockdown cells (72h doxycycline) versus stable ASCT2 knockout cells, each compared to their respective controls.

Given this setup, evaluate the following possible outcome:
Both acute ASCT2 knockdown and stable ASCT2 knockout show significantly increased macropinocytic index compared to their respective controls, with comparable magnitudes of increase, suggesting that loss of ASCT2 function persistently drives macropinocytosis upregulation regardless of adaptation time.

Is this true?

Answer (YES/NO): NO